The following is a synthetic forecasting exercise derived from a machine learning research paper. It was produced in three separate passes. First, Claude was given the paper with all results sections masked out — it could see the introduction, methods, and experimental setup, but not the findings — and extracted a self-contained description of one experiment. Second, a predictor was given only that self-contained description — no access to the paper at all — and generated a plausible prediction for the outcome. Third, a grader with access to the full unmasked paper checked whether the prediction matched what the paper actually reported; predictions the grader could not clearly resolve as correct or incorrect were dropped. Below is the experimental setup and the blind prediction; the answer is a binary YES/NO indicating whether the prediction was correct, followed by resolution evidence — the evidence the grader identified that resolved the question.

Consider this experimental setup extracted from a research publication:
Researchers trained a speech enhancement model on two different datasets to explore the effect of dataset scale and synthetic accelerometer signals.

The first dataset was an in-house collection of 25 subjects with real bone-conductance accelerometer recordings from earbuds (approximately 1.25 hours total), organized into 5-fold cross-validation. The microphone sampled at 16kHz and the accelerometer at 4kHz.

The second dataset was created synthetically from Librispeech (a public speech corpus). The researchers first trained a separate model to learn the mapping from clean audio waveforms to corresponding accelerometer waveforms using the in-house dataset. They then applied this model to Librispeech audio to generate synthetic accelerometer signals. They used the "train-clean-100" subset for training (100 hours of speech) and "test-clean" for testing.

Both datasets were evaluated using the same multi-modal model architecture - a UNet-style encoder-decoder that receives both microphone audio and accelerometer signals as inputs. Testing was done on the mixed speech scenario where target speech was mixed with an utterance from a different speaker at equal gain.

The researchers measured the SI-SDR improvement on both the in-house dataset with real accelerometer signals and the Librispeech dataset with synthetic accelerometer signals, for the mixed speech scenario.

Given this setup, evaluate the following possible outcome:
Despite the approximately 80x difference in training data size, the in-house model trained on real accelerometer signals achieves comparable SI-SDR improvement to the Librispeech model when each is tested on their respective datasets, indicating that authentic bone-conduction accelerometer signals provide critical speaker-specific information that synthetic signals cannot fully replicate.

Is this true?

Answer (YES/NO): NO